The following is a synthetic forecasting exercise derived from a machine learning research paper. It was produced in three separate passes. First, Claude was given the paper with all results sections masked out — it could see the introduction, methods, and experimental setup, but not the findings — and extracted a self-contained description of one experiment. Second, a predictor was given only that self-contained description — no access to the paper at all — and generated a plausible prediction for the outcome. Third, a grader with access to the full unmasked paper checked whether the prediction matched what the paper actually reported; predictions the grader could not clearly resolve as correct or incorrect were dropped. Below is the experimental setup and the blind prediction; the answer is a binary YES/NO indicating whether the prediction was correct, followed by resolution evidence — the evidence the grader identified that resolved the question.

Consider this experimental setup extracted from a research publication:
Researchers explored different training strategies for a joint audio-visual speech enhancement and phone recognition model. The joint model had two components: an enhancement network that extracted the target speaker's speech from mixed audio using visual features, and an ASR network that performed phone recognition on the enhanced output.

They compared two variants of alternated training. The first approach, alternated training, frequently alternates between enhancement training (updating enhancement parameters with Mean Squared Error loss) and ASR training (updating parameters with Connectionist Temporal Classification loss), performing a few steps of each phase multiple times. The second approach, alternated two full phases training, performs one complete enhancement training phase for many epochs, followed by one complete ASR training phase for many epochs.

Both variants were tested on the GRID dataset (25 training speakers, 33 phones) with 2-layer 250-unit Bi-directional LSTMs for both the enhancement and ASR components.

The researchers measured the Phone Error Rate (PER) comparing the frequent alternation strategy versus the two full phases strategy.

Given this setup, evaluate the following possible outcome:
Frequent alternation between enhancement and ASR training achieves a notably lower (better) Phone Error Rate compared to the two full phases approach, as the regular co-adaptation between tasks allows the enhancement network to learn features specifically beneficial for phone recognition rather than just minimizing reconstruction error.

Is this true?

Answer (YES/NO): YES